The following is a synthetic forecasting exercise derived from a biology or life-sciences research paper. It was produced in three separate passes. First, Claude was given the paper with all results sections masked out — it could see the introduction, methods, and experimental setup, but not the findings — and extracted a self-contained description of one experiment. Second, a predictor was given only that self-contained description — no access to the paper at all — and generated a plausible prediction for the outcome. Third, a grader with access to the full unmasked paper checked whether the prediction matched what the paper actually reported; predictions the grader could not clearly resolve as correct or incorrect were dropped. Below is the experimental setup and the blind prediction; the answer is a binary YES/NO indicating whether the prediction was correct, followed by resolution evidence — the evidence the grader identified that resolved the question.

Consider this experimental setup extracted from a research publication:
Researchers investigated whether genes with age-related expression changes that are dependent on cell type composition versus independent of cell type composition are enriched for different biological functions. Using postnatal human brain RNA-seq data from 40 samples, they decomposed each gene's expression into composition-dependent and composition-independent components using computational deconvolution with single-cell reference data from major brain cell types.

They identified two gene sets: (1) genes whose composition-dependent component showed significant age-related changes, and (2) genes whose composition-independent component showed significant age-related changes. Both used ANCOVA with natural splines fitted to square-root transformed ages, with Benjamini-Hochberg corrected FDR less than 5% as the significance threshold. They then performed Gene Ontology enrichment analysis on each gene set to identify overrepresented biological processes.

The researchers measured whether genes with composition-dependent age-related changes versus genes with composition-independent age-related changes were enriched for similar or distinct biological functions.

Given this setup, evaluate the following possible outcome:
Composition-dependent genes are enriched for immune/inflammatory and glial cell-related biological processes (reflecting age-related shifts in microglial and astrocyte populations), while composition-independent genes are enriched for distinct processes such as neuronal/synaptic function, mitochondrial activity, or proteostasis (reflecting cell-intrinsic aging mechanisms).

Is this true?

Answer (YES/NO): NO